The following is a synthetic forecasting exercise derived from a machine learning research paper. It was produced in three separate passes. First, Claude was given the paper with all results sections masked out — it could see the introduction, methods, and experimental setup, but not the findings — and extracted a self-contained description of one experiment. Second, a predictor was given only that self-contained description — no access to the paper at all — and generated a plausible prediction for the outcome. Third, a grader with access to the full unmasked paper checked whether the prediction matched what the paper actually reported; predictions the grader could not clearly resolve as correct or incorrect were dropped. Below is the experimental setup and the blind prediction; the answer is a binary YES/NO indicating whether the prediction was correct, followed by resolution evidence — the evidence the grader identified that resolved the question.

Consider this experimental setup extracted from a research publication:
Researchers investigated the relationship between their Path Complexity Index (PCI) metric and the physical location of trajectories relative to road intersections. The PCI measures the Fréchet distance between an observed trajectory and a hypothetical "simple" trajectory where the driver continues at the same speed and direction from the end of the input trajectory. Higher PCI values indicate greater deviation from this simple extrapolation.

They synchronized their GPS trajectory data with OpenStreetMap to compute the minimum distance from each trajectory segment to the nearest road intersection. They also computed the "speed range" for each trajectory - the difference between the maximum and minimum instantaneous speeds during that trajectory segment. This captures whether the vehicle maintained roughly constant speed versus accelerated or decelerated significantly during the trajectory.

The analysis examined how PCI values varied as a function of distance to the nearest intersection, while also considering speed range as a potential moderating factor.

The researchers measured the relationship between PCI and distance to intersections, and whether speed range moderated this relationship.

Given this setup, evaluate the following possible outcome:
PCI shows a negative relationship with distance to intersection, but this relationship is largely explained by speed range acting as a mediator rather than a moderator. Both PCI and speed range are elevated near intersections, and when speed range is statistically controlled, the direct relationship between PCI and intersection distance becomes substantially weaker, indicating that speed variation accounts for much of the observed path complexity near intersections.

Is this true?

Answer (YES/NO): NO